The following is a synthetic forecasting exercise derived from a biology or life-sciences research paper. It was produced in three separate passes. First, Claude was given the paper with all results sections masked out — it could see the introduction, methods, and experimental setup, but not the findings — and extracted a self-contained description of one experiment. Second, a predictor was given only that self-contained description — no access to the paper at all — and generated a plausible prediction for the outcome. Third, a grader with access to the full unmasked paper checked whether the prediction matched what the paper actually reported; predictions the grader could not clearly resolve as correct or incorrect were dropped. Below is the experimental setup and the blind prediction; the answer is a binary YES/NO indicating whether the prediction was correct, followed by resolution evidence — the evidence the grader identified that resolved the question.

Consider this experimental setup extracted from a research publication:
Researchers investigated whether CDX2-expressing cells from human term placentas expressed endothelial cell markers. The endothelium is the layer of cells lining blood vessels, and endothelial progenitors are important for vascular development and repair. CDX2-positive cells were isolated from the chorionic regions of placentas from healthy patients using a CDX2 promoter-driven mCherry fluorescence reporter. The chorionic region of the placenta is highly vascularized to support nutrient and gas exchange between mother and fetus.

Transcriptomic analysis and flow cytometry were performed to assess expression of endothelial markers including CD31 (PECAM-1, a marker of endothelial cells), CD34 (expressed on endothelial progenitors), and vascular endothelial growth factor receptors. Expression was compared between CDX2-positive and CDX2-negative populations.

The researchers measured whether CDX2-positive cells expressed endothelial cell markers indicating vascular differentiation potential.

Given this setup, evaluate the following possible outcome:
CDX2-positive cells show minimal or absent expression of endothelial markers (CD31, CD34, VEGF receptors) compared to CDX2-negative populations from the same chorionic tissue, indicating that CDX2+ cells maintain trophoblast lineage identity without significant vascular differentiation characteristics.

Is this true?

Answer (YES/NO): NO